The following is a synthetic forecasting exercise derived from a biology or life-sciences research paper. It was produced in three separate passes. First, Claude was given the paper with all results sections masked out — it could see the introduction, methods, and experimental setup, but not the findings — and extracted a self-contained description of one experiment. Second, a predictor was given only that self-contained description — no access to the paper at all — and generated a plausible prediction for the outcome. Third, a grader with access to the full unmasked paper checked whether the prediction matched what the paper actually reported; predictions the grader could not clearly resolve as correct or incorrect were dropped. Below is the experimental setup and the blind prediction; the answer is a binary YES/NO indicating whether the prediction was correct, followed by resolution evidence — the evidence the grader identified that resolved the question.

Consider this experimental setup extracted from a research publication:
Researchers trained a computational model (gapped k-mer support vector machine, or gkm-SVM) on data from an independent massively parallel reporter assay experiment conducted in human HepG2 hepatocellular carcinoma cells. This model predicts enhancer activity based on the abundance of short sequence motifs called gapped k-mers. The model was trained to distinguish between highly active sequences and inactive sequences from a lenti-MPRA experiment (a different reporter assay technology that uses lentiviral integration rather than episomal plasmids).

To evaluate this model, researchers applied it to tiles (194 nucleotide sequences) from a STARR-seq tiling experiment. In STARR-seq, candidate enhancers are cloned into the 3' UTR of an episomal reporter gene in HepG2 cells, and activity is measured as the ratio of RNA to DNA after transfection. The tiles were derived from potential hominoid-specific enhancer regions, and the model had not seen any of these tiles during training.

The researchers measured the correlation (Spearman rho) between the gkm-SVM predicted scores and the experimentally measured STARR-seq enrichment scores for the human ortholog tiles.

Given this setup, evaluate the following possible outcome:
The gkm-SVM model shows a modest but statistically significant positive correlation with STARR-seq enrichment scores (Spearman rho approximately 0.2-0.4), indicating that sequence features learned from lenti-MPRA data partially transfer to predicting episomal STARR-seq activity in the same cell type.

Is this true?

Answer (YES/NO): NO